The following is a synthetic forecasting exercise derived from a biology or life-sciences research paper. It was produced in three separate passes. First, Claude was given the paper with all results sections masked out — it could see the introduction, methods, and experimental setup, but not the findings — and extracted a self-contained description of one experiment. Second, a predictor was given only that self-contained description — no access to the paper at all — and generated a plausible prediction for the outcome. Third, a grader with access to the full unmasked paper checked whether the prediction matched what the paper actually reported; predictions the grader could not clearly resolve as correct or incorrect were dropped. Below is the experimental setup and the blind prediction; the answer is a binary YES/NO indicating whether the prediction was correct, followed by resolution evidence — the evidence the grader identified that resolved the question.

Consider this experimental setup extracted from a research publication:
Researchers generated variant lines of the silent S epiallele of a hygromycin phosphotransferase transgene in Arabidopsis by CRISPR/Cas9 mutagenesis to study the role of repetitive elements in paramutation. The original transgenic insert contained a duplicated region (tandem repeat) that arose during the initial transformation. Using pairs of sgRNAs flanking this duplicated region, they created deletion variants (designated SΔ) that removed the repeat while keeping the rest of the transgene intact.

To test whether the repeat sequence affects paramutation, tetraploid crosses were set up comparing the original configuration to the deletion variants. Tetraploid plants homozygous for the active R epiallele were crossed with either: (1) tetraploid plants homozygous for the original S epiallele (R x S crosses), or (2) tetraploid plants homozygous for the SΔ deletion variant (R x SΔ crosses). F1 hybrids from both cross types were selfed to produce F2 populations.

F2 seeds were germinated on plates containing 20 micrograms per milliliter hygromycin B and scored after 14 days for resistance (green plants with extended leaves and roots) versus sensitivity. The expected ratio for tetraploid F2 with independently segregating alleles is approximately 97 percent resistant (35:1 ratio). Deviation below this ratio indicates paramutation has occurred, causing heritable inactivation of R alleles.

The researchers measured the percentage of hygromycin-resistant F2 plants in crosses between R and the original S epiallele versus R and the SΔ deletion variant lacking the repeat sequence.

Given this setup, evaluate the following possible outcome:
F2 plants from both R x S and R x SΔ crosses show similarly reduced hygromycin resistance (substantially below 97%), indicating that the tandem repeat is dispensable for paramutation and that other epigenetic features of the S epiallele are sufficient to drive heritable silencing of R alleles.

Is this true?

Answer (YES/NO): NO